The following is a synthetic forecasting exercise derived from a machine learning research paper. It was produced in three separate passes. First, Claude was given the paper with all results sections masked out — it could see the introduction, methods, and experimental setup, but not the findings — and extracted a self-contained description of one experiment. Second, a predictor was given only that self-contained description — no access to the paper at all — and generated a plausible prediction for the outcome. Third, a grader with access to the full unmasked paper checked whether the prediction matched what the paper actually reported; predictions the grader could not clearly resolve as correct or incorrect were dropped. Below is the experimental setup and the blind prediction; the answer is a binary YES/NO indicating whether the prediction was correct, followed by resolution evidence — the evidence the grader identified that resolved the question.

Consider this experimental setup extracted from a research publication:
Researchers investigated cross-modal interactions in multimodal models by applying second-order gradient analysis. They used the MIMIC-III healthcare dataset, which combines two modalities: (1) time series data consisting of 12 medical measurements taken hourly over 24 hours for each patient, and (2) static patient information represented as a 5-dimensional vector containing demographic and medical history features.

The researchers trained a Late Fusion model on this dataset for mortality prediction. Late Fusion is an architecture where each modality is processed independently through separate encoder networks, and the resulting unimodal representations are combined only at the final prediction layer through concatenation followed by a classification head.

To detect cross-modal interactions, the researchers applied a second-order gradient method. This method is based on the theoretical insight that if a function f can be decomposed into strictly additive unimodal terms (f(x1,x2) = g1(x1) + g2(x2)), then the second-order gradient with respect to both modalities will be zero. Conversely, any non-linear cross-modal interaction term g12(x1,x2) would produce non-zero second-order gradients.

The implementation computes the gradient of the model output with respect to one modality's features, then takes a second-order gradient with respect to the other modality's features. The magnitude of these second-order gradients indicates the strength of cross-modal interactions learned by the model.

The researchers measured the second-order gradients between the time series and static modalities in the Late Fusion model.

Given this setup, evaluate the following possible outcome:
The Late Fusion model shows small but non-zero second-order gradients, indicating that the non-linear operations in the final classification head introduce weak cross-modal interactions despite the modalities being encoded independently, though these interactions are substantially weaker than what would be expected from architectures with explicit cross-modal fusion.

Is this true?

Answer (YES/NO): NO